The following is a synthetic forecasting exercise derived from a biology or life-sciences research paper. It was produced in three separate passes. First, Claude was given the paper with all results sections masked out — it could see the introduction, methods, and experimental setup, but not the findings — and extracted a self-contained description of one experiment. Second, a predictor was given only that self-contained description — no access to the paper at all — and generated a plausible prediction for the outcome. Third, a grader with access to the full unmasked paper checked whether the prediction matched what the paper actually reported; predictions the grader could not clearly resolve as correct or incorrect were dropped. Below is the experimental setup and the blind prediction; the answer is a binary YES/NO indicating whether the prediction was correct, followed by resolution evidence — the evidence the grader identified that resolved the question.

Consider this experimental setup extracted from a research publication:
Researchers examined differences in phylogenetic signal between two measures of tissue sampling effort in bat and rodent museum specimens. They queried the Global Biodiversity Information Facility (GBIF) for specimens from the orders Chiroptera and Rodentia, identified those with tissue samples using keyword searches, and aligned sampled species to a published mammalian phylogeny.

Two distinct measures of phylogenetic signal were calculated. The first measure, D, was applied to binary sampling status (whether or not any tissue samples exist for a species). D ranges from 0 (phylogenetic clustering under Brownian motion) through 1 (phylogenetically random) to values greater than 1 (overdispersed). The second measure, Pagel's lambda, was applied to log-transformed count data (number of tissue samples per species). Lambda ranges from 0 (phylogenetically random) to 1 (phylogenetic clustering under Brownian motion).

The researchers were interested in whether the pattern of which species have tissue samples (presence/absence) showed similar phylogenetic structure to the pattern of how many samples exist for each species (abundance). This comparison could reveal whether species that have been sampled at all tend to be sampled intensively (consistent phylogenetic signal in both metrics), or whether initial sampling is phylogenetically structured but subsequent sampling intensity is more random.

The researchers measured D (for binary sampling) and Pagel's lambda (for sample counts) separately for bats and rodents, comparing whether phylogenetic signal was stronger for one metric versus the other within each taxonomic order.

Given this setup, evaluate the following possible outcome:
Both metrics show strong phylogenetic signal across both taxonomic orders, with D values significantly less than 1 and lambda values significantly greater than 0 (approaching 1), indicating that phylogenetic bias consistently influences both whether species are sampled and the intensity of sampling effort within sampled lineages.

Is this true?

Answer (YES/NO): NO